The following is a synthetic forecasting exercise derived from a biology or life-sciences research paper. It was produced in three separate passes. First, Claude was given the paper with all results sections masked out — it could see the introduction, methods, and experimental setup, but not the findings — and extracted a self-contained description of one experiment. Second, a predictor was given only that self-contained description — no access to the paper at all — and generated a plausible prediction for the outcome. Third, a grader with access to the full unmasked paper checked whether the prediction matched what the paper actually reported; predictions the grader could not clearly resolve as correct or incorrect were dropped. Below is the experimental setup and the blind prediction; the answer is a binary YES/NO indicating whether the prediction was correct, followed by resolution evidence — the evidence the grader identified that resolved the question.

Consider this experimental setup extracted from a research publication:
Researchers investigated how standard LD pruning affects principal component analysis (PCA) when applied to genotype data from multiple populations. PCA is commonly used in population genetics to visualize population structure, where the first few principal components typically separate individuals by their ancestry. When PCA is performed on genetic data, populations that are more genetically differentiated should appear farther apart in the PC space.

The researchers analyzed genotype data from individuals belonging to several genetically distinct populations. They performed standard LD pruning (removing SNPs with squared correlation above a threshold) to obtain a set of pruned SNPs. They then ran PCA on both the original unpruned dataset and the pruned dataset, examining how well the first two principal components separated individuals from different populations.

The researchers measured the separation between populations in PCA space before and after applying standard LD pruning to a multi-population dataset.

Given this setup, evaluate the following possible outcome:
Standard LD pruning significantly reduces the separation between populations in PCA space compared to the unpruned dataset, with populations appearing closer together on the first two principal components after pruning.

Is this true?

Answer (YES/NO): YES